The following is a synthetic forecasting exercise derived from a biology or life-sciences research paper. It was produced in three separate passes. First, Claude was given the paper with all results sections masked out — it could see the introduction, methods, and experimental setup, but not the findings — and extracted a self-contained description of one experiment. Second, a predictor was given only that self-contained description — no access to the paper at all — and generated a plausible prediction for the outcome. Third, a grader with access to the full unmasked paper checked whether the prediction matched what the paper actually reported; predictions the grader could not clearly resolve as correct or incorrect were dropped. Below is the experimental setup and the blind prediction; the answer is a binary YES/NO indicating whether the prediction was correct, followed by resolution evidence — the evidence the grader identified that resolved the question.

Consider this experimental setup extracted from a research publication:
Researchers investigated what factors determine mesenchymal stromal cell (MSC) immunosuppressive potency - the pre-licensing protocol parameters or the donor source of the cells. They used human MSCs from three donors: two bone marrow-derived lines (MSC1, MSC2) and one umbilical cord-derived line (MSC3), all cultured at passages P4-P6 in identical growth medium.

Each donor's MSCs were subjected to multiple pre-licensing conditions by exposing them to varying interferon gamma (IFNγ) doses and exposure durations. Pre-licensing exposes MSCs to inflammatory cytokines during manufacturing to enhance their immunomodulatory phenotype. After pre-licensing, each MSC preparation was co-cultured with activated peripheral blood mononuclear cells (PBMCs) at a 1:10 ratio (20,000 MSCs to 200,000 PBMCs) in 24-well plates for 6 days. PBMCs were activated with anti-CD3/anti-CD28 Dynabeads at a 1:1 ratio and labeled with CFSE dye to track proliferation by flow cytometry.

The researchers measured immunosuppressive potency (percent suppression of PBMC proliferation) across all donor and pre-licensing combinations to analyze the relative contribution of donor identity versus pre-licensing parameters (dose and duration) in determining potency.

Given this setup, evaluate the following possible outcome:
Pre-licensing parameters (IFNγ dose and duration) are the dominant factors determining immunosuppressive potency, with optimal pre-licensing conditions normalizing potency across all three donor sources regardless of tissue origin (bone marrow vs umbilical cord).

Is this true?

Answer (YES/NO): NO